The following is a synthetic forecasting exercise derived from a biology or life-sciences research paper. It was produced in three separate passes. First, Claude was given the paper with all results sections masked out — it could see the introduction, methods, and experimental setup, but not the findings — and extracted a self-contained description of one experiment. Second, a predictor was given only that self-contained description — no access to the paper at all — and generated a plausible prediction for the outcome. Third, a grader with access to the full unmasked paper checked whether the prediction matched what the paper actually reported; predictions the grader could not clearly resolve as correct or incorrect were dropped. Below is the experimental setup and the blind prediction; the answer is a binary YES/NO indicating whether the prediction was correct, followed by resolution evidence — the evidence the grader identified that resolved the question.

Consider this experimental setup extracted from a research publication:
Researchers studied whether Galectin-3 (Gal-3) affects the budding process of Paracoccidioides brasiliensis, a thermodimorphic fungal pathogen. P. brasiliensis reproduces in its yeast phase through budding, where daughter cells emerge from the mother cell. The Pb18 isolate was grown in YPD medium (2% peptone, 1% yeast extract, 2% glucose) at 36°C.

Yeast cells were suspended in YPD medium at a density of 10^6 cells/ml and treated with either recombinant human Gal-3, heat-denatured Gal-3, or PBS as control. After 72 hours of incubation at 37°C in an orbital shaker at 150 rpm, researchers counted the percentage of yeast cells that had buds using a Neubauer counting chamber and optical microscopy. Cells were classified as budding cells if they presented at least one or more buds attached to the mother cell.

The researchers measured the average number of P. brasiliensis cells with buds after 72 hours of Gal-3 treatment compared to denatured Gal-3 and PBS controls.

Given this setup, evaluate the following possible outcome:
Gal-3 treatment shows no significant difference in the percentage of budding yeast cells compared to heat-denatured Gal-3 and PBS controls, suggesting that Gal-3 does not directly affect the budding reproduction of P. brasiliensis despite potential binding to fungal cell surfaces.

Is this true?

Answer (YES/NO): NO